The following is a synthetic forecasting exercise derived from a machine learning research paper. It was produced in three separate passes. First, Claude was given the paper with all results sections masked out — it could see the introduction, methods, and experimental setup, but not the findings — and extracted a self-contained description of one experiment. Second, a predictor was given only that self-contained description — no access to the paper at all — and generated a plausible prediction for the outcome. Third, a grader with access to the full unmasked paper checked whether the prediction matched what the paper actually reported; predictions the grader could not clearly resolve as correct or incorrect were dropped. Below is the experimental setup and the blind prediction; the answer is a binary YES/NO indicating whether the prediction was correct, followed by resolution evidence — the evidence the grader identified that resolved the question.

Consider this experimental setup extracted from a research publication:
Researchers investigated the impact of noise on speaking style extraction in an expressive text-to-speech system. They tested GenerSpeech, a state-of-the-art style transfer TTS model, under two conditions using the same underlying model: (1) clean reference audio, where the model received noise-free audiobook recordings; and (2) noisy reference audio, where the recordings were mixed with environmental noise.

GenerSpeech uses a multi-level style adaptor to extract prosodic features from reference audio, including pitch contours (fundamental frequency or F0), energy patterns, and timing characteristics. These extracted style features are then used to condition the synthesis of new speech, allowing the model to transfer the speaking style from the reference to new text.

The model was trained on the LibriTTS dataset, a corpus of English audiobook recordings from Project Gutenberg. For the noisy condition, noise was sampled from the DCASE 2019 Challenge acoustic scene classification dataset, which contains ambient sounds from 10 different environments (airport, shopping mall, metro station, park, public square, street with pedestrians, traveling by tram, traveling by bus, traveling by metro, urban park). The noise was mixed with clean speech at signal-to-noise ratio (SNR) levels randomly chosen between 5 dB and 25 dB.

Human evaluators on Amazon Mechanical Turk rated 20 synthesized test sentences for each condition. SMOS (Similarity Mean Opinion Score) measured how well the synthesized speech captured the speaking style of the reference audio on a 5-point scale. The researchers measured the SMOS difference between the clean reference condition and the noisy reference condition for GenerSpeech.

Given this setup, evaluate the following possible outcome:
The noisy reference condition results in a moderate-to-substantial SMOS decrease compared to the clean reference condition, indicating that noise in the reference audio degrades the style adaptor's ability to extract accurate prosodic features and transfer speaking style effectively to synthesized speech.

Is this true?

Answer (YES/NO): YES